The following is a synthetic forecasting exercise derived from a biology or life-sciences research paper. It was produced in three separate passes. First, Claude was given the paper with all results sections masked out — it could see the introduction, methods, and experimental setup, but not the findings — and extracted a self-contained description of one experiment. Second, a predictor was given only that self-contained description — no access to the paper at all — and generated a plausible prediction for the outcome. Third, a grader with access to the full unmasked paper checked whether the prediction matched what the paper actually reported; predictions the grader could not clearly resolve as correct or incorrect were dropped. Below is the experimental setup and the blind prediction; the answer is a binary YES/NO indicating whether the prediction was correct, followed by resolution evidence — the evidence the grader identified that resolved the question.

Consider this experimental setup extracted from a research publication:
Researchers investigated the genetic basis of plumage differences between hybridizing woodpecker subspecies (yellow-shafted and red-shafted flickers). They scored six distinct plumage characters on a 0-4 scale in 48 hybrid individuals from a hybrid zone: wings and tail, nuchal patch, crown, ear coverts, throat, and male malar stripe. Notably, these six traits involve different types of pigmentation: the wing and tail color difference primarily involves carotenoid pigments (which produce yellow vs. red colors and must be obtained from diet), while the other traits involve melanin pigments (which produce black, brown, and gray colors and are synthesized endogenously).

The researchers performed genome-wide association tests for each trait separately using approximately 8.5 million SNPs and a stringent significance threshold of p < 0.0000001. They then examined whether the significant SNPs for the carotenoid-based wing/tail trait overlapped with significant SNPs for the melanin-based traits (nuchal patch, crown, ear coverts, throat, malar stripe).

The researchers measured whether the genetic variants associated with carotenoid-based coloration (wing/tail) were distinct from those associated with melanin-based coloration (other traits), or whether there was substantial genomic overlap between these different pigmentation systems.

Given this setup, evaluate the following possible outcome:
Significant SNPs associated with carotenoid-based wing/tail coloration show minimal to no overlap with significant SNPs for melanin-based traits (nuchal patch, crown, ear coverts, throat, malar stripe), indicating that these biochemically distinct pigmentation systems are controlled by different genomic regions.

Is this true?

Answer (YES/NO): NO